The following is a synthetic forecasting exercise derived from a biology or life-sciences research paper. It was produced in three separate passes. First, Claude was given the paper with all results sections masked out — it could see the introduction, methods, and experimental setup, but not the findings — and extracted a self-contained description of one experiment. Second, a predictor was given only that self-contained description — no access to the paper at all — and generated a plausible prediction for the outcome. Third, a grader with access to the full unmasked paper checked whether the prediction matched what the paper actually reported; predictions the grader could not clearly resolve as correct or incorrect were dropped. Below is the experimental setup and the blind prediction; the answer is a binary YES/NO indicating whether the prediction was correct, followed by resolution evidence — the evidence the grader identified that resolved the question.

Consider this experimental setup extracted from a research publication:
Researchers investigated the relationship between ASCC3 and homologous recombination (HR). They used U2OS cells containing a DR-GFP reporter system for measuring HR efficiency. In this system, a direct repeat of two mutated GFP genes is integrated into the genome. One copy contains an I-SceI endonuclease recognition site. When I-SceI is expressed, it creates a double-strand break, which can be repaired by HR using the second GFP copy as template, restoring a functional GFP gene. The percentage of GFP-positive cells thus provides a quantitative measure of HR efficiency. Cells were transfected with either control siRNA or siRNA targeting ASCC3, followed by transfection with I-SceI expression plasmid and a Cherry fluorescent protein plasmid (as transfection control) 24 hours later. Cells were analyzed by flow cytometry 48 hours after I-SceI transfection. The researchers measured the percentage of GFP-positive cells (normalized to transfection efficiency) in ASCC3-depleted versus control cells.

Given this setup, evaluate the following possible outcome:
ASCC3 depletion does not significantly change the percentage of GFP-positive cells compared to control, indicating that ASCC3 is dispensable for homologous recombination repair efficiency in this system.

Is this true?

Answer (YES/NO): NO